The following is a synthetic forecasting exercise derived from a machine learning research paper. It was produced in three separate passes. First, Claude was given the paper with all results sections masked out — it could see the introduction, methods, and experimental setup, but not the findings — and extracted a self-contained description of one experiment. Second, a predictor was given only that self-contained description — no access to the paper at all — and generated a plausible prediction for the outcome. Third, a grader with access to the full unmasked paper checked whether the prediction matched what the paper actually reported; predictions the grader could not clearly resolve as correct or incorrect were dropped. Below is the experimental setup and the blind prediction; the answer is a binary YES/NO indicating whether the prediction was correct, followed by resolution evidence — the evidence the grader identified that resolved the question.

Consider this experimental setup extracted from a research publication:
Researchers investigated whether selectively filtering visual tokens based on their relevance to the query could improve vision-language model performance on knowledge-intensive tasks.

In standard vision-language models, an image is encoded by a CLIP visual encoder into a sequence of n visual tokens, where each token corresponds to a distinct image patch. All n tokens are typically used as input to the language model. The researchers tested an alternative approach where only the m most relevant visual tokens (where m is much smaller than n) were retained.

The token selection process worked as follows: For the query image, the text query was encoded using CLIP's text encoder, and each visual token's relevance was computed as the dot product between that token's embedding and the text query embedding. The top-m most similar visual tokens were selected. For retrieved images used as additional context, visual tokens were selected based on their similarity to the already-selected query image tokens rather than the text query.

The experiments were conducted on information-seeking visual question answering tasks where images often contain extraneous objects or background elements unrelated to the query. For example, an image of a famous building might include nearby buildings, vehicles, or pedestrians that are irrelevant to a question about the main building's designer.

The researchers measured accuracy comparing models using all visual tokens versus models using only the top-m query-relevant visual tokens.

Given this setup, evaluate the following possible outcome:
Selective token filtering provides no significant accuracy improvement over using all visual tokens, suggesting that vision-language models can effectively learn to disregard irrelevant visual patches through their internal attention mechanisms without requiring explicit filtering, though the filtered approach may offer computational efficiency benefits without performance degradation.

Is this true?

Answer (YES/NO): NO